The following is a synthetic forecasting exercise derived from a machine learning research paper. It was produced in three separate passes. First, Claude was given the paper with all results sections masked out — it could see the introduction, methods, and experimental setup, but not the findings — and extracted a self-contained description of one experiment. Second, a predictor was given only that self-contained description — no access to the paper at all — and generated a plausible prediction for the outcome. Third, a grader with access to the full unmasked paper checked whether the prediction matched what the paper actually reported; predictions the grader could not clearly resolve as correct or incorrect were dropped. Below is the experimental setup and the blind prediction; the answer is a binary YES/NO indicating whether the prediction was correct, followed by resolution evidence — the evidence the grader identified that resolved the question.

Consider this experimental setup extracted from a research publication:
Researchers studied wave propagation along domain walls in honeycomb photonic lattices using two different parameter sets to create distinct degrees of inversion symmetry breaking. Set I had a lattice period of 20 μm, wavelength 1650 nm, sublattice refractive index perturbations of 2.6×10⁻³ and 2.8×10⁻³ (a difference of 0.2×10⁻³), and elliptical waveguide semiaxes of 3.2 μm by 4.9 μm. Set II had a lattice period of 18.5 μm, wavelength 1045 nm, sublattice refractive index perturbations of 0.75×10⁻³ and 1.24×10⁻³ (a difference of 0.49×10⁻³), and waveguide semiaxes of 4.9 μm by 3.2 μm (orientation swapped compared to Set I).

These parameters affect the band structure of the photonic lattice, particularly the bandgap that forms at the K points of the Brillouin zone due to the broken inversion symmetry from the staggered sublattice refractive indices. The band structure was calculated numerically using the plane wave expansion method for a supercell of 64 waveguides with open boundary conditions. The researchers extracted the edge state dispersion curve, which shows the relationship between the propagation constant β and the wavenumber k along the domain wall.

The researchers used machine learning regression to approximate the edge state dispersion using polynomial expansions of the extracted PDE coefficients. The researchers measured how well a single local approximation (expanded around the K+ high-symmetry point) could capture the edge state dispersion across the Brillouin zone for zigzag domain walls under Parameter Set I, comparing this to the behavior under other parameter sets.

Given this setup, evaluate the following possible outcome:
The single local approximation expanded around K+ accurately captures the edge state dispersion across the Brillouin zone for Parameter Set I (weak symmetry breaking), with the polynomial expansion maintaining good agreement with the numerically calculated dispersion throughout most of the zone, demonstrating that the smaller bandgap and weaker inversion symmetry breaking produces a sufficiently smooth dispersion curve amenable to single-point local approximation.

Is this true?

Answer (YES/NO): YES